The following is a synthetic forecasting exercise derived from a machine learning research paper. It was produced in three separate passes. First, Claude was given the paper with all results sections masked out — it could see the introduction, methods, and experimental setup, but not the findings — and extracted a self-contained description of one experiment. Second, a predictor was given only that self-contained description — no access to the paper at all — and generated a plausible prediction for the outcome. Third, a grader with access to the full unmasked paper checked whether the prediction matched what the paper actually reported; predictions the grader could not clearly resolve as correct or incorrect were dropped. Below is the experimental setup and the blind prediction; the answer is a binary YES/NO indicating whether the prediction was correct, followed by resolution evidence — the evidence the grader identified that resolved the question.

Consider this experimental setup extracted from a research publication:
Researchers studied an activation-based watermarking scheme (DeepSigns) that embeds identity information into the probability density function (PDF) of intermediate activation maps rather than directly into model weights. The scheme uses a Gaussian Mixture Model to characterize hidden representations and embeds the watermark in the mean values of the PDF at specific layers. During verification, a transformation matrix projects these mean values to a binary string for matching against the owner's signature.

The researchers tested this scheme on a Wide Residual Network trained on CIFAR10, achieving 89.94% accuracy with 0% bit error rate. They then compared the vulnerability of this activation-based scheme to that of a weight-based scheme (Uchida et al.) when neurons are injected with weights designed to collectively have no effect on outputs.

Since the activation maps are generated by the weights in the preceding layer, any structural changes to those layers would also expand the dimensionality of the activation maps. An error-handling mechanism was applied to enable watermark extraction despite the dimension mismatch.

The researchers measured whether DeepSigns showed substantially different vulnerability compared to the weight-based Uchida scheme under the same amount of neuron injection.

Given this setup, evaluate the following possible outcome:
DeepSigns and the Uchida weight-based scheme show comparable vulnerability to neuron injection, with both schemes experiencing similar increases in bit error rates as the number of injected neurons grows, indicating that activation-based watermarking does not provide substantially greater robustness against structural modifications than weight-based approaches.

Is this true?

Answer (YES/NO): YES